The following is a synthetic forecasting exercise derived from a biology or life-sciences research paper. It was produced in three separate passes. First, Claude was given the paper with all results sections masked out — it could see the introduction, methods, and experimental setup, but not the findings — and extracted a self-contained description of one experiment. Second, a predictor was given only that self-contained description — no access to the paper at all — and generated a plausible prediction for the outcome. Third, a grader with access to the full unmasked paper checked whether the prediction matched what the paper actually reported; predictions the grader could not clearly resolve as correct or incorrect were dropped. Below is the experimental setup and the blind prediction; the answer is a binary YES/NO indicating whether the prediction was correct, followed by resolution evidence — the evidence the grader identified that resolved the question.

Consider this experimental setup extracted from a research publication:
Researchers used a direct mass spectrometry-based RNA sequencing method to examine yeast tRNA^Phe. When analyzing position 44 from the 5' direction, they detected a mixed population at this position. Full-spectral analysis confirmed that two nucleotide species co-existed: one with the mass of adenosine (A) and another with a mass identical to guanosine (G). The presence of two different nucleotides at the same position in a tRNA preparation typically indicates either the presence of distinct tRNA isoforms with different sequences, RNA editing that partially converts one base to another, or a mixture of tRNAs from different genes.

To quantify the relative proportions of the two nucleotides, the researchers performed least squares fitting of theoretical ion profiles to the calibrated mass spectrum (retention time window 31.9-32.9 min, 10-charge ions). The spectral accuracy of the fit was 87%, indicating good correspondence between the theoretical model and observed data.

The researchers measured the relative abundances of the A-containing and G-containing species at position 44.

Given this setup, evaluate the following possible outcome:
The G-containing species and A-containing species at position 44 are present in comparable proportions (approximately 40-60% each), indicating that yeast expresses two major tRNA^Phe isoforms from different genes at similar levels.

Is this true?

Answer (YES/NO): YES